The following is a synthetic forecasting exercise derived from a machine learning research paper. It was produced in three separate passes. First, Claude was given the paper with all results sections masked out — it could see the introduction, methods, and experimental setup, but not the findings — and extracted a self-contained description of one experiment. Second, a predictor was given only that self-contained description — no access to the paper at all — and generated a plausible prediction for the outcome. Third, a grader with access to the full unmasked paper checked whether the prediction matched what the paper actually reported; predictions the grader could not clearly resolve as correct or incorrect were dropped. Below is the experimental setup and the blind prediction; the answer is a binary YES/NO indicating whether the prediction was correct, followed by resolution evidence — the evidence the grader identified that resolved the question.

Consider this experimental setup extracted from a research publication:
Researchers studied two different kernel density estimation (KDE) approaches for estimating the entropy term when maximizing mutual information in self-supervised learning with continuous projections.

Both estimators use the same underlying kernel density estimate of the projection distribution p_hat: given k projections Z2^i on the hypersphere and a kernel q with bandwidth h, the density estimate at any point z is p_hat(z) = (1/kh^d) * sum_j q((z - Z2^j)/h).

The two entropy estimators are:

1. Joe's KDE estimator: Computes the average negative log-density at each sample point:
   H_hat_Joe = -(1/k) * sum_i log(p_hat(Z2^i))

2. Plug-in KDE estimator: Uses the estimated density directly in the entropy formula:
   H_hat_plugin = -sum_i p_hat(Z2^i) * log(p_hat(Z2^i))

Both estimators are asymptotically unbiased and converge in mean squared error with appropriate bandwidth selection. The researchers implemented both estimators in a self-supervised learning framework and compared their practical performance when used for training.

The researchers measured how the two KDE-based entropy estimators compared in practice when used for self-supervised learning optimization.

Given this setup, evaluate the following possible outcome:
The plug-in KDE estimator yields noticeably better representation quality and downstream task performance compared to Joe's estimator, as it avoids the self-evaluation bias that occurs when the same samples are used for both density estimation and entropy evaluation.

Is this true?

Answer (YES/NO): NO